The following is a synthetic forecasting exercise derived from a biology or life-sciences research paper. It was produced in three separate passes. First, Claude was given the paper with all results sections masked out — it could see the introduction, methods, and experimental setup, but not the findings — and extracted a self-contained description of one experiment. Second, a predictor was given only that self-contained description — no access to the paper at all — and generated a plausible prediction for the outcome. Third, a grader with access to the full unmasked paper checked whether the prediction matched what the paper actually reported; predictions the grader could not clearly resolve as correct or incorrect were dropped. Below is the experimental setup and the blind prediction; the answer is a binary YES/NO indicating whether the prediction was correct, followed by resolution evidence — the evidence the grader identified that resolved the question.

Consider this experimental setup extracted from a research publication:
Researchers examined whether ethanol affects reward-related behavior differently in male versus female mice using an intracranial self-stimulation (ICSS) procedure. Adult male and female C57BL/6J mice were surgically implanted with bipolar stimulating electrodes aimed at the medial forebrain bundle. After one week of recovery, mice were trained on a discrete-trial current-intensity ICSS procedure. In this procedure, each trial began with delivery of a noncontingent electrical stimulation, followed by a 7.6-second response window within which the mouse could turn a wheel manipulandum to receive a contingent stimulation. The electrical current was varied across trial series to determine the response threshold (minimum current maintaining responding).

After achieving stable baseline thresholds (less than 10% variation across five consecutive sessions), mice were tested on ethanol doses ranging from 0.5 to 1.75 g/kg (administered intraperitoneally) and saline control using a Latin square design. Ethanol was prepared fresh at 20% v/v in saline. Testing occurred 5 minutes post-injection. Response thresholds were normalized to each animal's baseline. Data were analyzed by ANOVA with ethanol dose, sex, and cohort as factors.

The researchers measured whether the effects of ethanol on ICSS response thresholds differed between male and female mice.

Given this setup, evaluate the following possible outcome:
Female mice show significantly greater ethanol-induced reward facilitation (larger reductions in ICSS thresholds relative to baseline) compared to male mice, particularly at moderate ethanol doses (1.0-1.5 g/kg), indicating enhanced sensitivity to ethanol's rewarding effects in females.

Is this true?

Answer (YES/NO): NO